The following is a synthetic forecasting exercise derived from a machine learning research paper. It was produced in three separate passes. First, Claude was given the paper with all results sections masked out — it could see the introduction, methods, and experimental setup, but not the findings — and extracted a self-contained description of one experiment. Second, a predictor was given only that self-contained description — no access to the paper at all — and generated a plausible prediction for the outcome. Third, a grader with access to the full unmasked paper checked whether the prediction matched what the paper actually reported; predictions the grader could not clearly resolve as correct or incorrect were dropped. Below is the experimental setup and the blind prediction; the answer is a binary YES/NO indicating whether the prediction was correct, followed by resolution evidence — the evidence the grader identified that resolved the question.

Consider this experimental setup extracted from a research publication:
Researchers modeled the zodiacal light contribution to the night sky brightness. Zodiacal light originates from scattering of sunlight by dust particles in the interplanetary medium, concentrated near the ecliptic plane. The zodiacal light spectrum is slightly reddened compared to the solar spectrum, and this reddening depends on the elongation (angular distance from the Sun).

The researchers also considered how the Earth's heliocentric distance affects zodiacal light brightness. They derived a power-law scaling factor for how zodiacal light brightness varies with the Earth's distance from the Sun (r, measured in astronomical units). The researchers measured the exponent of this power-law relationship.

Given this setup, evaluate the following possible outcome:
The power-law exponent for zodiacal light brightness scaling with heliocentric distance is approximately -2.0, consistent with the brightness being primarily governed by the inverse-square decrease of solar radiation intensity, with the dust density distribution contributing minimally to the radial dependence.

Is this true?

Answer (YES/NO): NO